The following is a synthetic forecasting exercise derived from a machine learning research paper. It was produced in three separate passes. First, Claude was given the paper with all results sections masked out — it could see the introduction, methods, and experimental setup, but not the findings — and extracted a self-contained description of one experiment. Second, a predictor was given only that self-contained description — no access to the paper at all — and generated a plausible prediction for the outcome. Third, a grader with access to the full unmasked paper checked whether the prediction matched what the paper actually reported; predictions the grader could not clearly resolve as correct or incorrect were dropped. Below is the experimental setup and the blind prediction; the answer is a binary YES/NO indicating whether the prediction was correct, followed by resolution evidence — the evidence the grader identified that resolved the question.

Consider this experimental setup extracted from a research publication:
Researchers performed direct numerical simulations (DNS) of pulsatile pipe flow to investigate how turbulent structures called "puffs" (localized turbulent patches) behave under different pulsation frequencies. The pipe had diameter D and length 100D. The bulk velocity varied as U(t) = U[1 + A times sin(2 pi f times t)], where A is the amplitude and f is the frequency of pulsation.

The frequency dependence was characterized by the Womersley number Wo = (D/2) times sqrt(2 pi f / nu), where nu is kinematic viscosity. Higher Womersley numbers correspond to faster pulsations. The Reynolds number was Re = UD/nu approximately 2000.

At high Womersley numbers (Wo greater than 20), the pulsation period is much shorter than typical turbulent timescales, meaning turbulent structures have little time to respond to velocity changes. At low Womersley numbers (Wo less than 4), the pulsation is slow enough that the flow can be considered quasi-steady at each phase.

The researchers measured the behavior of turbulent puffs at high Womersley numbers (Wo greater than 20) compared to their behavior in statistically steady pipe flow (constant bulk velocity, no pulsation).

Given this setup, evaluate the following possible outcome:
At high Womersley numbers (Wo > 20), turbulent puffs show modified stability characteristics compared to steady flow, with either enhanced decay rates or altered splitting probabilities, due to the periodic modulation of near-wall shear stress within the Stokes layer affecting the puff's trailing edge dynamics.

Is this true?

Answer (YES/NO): NO